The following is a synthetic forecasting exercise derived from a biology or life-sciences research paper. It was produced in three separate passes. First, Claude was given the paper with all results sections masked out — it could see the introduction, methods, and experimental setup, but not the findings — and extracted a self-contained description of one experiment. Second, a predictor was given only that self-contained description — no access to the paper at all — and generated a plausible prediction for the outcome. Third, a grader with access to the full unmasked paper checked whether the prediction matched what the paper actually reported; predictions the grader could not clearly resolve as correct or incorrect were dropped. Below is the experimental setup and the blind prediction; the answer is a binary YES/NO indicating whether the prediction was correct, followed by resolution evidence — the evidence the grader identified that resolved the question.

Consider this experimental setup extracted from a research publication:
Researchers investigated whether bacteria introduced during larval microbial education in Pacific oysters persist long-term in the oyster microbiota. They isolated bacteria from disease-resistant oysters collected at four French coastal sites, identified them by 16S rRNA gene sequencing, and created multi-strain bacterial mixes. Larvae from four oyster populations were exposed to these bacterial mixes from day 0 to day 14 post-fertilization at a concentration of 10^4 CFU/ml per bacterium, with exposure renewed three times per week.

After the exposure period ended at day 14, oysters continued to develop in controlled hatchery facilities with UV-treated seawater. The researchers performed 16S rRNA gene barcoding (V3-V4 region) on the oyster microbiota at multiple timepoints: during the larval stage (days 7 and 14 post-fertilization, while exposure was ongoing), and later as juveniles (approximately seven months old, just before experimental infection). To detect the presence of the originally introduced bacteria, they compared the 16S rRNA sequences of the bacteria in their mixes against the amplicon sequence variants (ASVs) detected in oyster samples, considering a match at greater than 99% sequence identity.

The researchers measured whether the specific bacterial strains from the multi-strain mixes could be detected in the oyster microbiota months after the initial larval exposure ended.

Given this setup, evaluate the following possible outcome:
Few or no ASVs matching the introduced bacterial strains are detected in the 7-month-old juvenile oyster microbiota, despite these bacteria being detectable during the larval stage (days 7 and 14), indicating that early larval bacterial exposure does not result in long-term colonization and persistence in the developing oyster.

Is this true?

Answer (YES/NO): YES